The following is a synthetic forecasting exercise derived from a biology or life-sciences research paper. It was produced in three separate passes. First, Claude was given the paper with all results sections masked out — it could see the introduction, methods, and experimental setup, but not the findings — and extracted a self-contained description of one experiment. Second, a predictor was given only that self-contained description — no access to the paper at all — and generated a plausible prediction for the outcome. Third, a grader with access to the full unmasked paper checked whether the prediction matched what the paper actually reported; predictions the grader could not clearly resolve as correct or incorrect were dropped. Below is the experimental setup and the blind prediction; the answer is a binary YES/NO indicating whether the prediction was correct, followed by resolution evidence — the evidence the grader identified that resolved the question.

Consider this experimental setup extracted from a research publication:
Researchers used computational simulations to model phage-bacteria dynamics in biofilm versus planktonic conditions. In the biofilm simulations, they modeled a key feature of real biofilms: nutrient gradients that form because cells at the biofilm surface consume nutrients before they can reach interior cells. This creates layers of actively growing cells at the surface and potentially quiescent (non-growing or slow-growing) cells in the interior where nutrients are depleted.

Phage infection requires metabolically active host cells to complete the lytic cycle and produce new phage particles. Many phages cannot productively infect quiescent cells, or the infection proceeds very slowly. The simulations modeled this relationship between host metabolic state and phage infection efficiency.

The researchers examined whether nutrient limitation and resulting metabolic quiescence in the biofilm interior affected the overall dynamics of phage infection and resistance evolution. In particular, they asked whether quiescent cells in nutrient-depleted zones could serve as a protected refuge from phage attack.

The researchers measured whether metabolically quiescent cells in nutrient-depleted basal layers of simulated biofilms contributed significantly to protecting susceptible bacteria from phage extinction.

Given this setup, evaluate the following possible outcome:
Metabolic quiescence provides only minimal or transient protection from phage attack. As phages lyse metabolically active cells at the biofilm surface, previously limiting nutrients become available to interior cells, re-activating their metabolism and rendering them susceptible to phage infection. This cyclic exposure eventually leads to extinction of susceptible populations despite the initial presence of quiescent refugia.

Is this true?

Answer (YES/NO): NO